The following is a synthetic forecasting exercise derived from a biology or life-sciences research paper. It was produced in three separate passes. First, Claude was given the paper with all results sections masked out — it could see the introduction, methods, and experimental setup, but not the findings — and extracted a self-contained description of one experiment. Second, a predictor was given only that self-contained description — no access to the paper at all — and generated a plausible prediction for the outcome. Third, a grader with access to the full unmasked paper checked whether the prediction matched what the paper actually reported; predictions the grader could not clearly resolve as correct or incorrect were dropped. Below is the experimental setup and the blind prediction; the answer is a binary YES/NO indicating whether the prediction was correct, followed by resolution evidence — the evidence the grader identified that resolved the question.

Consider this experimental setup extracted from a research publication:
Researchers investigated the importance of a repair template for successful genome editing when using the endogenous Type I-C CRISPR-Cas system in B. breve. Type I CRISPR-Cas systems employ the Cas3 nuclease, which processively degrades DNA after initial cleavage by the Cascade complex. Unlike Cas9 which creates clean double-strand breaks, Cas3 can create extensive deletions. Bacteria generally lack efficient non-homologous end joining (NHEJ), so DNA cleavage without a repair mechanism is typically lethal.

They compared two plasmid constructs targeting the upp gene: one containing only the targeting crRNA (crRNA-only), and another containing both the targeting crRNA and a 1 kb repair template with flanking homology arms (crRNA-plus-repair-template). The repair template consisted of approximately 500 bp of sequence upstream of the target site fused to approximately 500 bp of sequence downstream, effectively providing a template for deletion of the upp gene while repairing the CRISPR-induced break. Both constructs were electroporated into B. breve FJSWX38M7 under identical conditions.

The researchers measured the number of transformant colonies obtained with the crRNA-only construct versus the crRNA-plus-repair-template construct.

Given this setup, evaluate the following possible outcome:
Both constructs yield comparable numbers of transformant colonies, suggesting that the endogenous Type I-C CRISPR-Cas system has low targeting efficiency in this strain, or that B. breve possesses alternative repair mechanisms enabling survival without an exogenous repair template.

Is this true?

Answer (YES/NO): NO